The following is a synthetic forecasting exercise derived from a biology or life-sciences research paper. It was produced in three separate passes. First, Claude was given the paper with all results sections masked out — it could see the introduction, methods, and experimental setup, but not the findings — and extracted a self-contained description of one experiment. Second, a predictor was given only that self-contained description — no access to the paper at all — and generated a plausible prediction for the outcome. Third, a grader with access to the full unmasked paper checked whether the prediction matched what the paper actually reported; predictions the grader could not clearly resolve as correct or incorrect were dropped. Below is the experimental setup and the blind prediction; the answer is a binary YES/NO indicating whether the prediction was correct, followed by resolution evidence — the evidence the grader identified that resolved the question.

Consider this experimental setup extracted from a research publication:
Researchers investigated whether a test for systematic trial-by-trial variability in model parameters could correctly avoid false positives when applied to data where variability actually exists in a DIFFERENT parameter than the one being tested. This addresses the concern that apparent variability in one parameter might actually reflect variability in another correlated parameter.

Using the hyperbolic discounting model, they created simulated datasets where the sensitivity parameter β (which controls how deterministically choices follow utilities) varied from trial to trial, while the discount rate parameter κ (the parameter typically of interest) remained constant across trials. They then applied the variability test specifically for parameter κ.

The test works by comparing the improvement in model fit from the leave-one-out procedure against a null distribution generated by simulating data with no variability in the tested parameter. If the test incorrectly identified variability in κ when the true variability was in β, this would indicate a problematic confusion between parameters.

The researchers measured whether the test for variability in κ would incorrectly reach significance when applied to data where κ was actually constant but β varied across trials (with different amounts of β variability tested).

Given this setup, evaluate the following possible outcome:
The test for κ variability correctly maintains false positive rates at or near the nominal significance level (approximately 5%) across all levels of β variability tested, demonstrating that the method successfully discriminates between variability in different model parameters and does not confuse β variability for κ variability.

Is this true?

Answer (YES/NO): YES